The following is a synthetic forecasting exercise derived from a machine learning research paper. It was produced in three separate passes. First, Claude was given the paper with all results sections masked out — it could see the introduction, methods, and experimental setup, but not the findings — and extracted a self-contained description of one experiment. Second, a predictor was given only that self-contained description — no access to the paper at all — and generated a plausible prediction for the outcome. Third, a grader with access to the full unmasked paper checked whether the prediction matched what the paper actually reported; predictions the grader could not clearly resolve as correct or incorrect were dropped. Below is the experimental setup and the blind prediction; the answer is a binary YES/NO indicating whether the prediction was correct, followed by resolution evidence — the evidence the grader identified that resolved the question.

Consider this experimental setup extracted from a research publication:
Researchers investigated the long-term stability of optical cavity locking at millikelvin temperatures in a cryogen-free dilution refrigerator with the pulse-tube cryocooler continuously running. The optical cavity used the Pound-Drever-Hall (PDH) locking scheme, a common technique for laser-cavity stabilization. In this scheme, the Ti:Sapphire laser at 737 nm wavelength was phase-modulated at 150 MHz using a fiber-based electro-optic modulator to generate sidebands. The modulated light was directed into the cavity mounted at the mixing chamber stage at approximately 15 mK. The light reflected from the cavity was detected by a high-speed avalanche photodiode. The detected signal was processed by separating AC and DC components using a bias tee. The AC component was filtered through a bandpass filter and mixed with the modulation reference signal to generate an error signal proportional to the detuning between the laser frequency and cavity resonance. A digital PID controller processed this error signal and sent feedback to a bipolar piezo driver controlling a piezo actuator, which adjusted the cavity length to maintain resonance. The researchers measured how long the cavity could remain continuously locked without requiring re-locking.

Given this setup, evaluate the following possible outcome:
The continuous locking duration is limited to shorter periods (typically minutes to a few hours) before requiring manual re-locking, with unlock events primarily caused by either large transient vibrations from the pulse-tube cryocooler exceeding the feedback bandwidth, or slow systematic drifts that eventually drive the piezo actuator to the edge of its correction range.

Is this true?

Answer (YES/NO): NO